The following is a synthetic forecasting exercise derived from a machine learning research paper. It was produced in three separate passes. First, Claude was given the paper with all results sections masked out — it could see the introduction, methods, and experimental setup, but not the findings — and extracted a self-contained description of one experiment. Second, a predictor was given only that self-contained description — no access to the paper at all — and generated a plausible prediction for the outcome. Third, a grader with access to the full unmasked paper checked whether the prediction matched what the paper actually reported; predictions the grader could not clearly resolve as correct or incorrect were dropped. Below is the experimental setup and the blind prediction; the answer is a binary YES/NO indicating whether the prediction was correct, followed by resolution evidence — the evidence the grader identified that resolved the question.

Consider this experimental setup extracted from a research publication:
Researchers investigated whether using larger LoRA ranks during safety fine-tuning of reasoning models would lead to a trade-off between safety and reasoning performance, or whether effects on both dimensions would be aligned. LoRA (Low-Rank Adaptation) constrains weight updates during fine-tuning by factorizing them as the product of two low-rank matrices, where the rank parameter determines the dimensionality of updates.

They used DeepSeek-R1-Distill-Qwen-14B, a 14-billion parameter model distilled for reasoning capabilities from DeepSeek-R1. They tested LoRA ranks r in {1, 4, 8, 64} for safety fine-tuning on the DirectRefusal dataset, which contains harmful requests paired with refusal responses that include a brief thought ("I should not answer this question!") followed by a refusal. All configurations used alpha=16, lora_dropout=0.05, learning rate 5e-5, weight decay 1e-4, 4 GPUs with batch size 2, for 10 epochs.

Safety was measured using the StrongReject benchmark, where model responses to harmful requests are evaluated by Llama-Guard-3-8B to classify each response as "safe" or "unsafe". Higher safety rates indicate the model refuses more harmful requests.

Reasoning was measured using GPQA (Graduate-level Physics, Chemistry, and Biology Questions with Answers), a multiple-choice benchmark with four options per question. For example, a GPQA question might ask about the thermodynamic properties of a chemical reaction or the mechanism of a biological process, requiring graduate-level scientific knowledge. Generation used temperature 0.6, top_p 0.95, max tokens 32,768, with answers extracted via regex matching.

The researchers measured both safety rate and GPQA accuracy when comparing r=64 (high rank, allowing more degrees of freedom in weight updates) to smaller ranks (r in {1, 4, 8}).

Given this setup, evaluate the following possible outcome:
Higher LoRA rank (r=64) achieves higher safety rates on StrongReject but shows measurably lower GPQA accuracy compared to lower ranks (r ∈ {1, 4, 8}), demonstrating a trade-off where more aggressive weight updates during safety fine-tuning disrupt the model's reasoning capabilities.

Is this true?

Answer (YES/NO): NO